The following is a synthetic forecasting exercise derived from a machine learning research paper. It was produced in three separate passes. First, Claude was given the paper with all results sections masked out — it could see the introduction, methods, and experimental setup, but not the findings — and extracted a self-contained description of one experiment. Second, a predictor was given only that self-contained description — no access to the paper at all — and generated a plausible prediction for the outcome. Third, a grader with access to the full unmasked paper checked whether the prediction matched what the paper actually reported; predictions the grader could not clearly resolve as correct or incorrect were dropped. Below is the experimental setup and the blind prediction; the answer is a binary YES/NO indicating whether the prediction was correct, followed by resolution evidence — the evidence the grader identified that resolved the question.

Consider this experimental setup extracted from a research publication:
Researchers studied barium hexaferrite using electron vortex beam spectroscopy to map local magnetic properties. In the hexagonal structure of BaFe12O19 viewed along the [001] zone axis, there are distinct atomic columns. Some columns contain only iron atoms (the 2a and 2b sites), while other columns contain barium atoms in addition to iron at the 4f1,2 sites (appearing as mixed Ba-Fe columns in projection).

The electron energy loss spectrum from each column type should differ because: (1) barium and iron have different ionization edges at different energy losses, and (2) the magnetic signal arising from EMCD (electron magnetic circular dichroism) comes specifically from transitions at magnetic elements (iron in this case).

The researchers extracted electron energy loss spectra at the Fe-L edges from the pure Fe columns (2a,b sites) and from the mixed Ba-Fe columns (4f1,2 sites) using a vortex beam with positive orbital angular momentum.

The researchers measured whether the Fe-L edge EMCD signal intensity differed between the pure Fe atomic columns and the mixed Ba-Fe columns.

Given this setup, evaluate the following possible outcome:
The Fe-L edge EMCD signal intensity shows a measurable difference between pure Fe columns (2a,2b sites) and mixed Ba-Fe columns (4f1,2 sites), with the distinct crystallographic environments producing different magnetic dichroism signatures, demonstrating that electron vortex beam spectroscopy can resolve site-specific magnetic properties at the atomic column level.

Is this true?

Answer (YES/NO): YES